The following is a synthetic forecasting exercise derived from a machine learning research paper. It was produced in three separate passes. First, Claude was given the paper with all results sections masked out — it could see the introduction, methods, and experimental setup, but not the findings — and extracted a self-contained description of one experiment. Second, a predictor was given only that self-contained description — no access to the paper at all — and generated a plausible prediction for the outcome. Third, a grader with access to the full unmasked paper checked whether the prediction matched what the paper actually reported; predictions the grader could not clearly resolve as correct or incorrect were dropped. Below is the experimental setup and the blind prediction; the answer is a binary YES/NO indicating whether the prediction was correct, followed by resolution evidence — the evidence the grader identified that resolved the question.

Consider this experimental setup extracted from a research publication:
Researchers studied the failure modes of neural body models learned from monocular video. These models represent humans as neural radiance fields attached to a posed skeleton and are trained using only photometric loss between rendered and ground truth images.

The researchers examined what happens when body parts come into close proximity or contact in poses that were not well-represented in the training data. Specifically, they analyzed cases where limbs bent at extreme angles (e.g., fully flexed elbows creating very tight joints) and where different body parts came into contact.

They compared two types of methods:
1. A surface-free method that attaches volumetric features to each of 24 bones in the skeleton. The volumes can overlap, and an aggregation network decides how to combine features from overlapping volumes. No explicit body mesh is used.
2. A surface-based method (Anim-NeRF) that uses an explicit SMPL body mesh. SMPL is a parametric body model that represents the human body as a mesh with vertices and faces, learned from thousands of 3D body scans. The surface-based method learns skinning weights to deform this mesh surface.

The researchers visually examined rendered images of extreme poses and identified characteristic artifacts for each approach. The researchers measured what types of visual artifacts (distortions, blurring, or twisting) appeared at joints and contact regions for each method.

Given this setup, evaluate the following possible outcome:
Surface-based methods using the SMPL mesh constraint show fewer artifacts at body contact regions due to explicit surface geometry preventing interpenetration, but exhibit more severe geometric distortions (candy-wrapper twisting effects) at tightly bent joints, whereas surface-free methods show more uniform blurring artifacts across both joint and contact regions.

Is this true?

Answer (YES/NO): NO